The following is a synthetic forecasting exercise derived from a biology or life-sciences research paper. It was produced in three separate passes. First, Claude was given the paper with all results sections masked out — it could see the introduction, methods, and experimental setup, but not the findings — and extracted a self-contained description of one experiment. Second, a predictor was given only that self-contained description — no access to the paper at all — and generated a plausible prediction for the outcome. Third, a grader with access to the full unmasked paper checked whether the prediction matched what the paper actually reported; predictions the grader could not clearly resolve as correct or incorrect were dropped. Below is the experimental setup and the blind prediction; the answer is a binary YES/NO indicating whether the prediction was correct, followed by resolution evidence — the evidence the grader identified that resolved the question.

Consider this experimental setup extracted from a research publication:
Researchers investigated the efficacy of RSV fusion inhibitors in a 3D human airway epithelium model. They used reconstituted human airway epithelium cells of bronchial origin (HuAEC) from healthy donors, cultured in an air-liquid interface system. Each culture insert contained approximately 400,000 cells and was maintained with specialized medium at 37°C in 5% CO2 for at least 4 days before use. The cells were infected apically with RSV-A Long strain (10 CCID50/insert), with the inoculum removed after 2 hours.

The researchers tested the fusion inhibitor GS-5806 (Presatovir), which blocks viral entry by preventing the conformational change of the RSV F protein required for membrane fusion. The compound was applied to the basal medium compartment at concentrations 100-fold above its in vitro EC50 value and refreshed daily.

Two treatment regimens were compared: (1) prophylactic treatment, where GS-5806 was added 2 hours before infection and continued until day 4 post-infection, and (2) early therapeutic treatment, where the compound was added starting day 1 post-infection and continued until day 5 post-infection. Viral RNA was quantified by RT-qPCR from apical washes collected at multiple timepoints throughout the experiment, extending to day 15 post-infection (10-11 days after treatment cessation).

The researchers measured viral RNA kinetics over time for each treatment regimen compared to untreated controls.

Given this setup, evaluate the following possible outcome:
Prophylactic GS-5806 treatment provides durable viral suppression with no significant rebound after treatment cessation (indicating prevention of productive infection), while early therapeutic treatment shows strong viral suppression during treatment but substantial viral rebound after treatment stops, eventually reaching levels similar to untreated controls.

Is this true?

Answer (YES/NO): NO